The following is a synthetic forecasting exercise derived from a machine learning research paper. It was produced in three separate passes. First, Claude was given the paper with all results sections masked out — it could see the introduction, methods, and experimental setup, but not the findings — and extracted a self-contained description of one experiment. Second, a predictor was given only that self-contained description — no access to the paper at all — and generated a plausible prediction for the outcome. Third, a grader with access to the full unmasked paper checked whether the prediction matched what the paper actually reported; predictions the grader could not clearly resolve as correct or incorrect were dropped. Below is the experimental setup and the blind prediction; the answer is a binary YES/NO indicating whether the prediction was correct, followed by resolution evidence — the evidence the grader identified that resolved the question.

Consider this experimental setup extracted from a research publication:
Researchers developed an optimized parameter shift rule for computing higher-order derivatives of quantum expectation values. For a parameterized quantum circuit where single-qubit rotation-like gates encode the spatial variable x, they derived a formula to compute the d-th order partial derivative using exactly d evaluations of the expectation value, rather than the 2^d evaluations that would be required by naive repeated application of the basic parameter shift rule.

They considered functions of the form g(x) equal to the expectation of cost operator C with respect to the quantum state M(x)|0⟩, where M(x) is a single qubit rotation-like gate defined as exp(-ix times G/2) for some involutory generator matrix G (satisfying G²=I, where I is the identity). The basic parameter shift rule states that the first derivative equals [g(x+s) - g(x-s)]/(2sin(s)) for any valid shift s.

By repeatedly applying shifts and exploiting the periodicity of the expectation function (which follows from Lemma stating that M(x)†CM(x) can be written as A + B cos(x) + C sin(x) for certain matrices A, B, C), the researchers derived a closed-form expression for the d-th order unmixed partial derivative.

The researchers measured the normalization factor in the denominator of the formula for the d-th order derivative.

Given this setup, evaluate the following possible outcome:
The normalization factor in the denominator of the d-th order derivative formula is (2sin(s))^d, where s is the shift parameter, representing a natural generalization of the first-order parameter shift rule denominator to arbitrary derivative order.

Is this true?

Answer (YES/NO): YES